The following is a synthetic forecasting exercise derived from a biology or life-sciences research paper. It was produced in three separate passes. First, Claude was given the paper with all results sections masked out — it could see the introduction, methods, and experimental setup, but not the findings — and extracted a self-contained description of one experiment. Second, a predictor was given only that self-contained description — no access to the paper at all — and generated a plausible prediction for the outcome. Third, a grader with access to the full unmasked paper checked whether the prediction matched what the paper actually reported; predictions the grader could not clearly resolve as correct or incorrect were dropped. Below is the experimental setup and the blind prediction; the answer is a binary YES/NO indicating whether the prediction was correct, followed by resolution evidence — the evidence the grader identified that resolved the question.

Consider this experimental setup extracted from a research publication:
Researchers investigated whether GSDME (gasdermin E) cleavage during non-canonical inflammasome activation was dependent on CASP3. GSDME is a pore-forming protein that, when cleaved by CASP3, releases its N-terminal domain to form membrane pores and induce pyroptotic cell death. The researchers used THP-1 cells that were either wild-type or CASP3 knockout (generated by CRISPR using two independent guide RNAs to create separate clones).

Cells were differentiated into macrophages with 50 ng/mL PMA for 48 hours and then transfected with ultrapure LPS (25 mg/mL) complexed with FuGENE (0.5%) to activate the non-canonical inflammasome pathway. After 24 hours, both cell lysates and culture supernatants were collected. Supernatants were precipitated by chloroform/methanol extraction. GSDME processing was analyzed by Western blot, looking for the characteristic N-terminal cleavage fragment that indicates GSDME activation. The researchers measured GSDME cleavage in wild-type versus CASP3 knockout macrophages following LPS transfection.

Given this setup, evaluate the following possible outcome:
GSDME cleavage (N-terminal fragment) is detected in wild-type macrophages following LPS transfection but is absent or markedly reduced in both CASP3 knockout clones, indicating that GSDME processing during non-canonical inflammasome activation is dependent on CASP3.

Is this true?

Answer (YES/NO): YES